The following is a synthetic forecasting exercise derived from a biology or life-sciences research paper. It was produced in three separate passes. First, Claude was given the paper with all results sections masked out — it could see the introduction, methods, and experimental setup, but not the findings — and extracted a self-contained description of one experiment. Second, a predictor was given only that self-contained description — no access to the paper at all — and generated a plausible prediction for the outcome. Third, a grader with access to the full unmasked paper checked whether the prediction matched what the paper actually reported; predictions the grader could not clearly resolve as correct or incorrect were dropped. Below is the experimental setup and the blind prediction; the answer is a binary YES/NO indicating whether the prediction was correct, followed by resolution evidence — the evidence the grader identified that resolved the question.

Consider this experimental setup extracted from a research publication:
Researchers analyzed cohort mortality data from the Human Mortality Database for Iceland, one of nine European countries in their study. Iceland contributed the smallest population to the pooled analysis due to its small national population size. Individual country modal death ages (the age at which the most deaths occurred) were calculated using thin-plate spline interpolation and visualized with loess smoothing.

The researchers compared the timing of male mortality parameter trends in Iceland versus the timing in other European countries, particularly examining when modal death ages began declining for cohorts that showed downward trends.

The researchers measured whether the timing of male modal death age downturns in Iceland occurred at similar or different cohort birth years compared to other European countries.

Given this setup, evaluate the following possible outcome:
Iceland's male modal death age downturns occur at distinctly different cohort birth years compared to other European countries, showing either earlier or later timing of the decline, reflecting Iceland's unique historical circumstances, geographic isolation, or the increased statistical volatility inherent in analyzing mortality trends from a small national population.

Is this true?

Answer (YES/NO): YES